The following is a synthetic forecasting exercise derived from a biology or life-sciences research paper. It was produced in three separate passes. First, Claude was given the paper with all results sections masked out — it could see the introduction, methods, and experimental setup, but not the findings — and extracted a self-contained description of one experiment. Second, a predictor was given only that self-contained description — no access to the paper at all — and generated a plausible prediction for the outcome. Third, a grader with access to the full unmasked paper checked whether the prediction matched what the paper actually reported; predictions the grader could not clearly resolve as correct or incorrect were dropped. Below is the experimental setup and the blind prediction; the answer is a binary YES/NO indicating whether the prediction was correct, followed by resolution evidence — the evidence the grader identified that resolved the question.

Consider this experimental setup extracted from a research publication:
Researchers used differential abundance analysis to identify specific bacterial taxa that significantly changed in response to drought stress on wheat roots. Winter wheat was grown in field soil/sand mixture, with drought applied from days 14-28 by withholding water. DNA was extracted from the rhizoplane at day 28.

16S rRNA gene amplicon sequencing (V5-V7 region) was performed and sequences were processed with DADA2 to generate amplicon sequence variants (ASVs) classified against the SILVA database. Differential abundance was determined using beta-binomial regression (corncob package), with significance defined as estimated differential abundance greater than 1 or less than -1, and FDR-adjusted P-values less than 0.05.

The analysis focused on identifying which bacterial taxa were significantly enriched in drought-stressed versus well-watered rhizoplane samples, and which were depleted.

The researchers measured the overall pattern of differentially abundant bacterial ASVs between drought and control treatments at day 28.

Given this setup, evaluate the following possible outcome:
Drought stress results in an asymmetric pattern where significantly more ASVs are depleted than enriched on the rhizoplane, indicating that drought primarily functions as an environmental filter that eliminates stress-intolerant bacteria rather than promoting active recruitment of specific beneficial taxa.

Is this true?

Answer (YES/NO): NO